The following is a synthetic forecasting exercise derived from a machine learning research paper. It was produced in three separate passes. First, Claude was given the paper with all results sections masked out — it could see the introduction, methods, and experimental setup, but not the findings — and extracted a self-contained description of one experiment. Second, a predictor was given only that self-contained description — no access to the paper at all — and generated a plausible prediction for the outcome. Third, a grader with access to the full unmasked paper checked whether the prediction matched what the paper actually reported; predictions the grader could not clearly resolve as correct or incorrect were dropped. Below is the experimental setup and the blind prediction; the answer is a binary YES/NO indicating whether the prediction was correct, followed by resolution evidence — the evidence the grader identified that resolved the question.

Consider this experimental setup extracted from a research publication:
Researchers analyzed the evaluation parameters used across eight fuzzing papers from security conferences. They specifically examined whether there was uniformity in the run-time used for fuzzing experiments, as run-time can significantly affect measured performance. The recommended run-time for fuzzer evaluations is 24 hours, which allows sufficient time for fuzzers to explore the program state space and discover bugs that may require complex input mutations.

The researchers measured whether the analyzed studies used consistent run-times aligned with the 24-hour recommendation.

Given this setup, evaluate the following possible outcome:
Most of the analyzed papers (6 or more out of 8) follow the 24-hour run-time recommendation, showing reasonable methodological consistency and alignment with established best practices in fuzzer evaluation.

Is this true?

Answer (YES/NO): NO